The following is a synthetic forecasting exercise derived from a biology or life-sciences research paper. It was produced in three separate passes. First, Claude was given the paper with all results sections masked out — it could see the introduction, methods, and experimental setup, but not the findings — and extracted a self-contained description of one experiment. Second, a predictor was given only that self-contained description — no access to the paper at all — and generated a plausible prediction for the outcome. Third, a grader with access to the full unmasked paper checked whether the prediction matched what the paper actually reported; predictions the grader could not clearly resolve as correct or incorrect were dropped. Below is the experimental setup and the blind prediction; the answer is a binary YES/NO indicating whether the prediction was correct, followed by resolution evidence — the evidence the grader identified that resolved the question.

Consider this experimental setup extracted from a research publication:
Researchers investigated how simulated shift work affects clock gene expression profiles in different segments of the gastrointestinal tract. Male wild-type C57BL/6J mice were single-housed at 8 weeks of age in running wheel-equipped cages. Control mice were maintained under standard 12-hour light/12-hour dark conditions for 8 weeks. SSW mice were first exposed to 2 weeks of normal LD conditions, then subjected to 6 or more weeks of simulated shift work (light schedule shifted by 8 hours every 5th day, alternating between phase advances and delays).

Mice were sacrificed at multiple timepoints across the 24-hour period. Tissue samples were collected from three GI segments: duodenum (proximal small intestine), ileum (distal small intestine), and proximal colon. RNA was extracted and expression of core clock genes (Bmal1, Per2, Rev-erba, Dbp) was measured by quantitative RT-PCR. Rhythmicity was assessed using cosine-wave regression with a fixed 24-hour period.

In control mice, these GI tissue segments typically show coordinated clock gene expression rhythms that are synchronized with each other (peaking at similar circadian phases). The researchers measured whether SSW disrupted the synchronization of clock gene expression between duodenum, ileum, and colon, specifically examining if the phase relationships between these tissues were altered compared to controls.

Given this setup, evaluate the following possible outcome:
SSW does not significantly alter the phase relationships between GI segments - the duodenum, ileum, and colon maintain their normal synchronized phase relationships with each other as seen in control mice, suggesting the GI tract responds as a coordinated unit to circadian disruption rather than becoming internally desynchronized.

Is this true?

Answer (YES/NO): NO